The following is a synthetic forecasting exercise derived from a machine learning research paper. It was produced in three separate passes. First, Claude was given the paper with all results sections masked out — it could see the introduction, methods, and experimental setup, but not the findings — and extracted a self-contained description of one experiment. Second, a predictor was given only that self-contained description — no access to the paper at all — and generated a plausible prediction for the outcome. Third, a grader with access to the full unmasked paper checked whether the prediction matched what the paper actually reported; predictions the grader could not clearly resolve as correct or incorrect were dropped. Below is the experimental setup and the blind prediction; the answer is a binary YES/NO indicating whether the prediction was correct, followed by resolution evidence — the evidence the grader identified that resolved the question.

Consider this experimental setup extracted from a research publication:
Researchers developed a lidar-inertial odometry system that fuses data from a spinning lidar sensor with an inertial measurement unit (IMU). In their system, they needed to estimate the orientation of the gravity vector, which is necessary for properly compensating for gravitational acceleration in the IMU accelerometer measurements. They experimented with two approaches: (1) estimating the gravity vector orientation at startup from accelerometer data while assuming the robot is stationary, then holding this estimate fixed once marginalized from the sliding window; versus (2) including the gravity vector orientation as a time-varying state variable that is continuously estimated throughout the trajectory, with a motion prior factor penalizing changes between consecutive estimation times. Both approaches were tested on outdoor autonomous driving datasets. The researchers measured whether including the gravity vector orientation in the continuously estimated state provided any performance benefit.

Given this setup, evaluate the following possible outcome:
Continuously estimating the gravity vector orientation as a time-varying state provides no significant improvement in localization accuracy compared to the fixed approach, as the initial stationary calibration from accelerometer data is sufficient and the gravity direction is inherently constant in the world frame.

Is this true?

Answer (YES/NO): YES